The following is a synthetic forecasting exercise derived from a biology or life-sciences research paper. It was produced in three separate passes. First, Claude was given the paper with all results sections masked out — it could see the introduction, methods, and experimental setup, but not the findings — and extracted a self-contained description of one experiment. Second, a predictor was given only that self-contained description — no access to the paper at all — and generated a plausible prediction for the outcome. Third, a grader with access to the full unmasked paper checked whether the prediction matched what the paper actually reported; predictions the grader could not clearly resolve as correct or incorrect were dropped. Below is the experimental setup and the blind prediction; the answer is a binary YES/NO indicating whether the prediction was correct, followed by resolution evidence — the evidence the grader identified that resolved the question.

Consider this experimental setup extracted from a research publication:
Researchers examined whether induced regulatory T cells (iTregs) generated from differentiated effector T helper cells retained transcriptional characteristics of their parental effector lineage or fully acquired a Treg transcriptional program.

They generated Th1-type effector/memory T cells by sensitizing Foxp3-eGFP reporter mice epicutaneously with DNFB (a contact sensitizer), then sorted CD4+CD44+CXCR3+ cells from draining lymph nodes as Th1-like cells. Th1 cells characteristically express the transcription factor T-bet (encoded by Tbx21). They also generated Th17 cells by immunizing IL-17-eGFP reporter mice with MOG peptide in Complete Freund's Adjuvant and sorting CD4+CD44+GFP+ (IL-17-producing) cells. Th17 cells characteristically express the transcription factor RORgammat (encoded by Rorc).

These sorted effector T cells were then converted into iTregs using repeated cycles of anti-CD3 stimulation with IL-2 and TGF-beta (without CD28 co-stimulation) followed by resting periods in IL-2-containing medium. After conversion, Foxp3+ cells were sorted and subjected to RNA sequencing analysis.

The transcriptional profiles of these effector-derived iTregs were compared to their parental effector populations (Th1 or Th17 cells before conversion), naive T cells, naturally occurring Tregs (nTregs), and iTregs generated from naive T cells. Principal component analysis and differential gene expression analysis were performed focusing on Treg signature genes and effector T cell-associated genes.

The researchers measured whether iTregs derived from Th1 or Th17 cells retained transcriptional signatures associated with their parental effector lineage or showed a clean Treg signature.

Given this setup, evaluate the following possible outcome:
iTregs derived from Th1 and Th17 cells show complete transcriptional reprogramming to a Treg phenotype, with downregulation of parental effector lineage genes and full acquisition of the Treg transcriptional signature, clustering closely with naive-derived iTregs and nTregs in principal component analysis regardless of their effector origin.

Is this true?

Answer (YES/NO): NO